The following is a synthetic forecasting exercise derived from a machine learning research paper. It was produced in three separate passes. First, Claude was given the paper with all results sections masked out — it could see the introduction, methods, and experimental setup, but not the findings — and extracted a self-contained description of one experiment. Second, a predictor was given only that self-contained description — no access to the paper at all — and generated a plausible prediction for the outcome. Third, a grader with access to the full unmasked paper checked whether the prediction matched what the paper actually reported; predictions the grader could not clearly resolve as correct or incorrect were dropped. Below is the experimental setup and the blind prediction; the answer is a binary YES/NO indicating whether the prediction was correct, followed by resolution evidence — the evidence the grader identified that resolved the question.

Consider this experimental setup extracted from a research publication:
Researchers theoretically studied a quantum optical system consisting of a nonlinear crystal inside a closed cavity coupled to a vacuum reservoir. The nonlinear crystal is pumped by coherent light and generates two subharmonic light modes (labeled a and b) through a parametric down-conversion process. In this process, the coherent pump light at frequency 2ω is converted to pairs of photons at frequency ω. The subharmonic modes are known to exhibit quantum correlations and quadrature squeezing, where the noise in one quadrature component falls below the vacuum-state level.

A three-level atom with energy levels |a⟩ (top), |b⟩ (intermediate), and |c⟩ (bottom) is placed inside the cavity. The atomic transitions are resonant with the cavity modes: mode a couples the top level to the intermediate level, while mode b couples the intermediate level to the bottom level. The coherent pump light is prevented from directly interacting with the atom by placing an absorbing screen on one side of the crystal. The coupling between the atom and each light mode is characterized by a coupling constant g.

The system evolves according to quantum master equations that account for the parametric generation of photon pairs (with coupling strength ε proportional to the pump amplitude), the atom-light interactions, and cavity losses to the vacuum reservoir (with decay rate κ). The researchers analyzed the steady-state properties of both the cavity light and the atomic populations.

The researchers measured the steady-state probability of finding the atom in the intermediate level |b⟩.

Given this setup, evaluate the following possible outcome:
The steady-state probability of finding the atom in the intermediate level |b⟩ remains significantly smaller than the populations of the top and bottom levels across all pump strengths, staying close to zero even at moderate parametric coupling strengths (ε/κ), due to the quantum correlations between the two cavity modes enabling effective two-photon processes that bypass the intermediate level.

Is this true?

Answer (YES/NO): YES